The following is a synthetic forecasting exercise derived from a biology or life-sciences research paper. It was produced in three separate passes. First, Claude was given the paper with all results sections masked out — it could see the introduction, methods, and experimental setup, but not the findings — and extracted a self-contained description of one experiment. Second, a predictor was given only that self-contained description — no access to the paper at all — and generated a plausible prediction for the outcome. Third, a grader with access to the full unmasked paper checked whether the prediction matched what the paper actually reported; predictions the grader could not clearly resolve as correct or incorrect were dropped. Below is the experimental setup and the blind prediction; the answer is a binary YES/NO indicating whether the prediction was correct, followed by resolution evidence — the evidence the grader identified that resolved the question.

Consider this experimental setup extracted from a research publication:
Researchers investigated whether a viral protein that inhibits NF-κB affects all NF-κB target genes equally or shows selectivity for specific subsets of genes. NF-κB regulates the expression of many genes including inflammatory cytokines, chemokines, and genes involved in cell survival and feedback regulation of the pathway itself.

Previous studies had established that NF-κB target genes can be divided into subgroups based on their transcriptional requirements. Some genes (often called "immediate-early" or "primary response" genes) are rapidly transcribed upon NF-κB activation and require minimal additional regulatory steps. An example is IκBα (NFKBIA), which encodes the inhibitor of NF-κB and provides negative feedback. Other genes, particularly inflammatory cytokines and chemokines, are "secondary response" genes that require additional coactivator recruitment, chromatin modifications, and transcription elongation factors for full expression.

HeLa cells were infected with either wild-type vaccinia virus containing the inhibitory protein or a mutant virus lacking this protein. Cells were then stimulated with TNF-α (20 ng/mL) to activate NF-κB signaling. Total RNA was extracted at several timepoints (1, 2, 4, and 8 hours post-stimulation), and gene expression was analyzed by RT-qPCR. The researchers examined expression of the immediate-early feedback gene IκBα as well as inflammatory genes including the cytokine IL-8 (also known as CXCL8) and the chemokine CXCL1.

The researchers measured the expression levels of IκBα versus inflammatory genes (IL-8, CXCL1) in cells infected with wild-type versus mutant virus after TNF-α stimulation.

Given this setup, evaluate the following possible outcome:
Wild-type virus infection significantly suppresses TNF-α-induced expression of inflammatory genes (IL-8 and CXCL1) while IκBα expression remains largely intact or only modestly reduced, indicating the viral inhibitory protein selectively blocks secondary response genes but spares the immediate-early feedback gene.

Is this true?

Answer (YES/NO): NO